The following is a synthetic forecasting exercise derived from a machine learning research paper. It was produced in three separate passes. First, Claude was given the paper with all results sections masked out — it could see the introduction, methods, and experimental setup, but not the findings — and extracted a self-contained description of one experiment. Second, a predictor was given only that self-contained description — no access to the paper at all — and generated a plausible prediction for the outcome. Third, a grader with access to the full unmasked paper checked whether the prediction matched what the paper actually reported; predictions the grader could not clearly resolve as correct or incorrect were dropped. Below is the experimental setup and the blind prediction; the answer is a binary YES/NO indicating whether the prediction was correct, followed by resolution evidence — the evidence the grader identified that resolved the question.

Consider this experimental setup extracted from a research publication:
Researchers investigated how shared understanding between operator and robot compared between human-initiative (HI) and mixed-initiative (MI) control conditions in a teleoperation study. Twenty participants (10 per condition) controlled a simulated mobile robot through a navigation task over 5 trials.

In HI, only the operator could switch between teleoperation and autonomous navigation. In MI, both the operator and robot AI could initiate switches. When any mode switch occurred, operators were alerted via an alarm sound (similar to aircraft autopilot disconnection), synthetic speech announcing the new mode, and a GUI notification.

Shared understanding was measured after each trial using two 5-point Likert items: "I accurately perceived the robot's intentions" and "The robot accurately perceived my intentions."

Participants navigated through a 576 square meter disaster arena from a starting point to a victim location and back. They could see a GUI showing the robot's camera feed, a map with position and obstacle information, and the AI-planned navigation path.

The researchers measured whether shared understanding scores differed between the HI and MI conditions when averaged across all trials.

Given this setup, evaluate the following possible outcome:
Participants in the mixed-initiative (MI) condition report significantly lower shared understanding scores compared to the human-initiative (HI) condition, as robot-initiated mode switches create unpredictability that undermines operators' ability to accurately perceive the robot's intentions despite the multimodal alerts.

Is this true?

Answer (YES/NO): NO